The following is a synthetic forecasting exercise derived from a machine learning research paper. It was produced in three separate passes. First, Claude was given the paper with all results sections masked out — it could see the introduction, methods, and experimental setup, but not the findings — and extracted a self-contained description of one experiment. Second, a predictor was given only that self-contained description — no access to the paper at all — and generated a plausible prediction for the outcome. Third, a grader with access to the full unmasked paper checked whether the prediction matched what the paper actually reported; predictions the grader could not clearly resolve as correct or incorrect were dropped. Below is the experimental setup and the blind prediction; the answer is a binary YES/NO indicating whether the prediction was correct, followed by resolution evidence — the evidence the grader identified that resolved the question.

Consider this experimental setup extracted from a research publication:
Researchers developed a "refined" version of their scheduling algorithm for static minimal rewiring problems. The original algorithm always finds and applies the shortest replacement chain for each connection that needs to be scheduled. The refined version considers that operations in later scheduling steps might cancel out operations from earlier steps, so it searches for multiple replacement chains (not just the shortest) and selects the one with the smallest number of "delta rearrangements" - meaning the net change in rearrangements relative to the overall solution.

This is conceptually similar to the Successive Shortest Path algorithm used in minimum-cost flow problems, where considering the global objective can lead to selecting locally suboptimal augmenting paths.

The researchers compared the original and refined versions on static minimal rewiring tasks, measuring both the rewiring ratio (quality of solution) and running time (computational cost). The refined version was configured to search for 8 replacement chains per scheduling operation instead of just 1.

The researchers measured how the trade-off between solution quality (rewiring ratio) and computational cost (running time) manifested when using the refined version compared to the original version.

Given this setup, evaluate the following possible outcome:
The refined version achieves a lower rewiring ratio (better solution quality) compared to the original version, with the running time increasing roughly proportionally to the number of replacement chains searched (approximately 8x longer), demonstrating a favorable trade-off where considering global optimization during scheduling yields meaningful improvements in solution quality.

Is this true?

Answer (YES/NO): NO